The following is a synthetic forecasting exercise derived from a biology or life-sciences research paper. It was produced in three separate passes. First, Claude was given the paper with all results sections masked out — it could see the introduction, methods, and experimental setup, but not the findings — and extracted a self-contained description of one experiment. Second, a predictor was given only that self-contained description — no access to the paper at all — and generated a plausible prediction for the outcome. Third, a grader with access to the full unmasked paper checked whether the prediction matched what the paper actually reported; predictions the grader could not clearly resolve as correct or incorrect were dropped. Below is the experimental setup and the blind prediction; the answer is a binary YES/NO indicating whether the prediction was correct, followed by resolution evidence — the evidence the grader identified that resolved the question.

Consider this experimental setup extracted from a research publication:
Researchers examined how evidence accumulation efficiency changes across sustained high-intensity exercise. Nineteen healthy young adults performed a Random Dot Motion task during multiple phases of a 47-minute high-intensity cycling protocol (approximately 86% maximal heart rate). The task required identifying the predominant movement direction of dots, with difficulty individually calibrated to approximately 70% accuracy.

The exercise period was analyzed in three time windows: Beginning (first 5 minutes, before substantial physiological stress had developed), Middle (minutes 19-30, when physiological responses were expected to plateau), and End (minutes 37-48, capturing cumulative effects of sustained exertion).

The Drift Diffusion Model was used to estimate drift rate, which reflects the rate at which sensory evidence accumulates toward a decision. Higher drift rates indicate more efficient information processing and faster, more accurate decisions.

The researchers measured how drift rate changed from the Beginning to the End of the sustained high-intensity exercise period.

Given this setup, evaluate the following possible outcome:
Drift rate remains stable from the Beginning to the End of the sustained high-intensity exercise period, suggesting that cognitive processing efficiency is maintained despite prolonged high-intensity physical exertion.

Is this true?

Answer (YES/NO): NO